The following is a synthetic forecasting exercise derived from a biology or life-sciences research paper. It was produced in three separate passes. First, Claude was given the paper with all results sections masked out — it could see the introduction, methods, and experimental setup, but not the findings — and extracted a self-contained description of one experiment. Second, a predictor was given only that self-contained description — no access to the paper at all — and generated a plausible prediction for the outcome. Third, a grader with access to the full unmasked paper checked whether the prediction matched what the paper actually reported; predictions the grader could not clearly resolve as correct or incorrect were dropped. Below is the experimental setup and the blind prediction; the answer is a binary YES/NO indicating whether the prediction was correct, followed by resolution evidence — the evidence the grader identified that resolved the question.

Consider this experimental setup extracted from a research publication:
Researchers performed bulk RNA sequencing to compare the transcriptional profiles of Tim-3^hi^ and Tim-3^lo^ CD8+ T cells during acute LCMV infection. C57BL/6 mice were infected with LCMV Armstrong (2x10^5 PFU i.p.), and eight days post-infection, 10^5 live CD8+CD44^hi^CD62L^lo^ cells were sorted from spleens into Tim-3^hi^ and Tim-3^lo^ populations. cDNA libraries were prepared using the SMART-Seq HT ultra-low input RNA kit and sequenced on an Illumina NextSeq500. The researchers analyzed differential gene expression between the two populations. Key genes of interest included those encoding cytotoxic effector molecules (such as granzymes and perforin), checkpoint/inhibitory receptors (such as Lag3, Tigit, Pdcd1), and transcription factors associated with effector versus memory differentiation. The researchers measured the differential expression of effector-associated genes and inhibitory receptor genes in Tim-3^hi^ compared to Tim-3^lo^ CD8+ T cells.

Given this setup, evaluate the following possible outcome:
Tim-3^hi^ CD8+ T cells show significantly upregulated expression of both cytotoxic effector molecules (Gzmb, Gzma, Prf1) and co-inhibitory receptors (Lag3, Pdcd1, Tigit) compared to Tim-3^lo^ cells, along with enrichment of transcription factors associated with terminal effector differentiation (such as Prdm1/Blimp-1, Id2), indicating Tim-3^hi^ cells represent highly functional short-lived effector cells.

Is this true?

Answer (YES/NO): NO